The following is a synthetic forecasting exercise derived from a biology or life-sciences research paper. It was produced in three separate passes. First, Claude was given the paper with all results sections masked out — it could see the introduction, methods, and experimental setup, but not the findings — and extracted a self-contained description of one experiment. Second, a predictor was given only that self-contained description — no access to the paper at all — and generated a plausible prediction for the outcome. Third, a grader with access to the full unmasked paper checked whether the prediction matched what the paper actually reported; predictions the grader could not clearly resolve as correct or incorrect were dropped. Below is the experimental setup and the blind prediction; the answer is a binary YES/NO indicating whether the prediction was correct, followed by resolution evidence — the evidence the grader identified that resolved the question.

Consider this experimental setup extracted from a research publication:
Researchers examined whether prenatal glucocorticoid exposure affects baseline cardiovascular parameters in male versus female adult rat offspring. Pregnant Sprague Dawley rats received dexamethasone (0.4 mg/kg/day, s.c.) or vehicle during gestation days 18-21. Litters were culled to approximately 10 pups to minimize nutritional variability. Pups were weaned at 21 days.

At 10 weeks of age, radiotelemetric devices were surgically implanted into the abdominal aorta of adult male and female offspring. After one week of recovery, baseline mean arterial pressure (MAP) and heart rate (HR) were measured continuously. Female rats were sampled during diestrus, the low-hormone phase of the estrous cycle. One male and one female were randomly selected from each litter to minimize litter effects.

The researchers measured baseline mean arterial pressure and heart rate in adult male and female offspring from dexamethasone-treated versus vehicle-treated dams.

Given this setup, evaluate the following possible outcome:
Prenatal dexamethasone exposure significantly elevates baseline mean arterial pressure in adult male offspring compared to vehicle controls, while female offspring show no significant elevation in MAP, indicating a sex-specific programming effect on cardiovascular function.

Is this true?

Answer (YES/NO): NO